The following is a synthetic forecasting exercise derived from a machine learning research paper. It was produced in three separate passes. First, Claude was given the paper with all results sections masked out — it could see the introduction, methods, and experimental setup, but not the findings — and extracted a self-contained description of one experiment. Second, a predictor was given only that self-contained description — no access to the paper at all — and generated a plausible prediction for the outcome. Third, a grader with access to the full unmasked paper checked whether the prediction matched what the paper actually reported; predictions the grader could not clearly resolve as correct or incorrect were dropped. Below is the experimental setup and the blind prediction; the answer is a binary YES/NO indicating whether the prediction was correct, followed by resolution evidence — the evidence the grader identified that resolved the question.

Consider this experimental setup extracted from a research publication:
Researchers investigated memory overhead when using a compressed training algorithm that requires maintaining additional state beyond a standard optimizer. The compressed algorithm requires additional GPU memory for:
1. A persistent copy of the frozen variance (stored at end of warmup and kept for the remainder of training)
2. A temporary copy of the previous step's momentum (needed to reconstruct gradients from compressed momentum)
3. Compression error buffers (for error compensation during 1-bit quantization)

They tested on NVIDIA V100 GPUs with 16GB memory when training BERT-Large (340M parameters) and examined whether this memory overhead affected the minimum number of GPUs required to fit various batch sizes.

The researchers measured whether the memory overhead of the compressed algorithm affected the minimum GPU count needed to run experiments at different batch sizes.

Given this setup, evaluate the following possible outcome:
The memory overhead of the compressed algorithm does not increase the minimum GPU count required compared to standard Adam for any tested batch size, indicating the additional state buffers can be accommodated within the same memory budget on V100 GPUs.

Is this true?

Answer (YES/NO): NO